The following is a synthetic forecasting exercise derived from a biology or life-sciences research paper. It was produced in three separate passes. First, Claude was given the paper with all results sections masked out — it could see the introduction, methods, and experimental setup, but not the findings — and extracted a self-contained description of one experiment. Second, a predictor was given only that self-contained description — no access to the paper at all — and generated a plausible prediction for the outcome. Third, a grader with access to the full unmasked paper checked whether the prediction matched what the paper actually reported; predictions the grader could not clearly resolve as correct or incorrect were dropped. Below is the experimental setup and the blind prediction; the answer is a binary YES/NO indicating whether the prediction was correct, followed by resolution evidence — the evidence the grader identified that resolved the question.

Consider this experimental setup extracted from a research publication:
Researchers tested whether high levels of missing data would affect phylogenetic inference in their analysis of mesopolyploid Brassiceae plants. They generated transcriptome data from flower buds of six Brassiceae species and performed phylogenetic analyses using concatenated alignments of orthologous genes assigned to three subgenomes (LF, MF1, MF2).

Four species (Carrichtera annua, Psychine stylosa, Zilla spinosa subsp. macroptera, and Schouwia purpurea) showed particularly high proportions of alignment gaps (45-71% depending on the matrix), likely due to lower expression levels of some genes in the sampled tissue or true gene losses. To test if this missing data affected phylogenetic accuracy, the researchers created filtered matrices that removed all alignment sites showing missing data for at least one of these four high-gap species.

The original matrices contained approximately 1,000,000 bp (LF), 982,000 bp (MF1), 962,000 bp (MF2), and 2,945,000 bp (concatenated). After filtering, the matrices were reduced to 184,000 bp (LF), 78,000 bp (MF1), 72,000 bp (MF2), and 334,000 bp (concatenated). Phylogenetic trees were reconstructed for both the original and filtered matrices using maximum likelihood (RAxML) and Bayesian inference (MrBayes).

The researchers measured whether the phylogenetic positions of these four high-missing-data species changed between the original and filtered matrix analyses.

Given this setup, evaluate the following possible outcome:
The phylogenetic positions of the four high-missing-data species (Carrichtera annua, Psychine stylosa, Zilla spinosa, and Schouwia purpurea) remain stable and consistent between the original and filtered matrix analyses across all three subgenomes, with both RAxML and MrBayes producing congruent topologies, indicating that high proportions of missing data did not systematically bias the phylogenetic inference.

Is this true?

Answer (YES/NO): YES